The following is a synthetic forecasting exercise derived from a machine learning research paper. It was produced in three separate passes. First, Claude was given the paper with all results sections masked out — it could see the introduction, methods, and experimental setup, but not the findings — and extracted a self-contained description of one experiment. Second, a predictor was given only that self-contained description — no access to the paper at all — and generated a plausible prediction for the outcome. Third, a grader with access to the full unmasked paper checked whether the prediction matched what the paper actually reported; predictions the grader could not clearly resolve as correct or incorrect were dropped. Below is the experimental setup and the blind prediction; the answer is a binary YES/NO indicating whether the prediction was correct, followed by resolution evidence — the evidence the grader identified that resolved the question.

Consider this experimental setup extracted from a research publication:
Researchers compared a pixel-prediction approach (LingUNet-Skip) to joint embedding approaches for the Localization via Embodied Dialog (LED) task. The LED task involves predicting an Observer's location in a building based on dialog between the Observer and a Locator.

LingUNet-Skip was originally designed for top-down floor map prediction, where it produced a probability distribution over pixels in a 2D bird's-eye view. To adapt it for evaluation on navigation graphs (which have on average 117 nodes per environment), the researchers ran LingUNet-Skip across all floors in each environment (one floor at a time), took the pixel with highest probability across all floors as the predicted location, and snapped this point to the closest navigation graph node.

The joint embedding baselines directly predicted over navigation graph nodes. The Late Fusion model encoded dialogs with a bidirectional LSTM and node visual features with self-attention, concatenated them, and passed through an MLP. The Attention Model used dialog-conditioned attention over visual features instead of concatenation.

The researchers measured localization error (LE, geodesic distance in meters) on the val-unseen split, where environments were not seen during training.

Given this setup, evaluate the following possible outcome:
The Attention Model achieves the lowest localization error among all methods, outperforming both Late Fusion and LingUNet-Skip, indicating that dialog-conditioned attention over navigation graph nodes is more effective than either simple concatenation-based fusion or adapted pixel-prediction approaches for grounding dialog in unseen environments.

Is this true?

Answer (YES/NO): NO